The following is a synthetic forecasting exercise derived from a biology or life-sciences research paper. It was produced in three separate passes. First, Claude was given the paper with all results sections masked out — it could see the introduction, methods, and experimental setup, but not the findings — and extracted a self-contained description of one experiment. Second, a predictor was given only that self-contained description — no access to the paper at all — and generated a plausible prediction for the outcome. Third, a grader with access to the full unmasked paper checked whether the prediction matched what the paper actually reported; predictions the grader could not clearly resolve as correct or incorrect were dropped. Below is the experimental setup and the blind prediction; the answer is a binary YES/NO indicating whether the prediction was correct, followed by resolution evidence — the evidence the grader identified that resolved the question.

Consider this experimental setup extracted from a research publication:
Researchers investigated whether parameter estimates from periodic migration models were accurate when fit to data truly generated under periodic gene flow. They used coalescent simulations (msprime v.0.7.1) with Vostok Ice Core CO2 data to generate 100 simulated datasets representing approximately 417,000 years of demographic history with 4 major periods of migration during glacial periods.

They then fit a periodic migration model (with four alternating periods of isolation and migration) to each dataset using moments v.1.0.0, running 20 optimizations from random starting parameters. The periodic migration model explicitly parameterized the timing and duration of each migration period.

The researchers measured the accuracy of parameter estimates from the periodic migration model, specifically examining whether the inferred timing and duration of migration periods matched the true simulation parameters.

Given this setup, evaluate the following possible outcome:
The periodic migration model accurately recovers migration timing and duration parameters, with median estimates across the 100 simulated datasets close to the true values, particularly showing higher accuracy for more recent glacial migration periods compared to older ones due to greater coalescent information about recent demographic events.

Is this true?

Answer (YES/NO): NO